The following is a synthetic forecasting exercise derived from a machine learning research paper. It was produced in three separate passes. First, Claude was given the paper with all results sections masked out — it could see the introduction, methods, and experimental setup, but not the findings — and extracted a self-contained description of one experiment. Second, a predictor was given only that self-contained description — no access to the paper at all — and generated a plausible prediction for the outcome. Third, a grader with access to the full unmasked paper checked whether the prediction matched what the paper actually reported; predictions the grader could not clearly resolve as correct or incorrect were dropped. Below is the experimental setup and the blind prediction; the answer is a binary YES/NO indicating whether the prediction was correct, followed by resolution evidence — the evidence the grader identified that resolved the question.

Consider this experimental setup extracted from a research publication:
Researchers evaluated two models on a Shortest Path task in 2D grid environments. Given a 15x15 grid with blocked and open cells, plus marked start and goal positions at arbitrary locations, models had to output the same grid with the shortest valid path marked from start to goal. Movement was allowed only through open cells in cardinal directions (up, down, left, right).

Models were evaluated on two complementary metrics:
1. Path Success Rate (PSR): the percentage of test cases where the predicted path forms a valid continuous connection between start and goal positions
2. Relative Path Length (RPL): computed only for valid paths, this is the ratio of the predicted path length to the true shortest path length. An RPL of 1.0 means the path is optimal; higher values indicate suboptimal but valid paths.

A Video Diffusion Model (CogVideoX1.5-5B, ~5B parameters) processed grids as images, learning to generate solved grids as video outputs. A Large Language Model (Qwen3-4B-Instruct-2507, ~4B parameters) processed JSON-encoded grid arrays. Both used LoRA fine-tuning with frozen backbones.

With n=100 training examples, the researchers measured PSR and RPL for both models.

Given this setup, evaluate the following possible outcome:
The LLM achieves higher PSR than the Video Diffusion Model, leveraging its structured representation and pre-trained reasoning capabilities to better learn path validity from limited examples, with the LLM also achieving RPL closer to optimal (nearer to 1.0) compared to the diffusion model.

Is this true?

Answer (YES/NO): NO